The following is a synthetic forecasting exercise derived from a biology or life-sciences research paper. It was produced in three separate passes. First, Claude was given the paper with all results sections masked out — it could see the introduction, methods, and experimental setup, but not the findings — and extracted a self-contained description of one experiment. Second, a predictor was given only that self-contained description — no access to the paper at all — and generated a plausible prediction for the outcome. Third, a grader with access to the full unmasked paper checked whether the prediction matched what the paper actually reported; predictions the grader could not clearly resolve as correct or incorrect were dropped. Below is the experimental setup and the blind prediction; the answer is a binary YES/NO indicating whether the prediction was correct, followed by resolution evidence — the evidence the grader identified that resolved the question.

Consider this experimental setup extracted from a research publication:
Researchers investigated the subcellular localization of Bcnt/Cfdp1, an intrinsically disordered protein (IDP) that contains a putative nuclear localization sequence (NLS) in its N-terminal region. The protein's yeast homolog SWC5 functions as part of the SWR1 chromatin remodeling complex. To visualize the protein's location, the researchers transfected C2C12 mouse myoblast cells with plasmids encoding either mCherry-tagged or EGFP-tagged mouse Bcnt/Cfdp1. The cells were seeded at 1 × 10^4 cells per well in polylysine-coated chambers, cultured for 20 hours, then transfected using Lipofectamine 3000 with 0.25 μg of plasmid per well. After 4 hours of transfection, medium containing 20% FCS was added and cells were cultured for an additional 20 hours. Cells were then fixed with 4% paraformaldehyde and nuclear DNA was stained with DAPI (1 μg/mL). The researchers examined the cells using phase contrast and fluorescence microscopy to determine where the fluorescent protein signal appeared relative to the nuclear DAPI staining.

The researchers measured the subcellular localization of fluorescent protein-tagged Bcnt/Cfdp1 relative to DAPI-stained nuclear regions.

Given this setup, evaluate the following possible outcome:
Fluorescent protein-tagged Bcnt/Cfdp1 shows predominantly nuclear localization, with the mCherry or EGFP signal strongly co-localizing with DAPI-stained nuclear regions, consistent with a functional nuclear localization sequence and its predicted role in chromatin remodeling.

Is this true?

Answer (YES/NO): NO